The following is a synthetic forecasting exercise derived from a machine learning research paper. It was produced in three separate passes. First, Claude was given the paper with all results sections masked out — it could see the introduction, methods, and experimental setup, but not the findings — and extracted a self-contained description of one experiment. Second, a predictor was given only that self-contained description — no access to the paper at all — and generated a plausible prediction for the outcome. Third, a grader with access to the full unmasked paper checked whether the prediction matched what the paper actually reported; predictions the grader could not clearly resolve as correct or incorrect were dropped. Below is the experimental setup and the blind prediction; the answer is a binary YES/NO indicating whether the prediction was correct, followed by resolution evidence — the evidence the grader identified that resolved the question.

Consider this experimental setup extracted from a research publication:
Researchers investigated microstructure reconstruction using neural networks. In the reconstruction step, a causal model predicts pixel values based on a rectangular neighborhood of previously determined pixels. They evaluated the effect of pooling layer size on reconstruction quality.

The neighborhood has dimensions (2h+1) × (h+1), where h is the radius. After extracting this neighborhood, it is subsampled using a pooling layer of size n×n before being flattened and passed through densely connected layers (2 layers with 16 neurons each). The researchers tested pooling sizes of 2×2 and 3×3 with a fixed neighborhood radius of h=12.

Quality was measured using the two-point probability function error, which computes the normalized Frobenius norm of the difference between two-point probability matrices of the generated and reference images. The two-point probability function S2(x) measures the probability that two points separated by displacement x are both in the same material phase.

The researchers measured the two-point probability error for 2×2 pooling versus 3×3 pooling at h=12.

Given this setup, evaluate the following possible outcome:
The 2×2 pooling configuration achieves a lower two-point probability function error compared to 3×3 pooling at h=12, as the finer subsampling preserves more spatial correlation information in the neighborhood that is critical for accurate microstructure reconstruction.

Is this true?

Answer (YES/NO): NO